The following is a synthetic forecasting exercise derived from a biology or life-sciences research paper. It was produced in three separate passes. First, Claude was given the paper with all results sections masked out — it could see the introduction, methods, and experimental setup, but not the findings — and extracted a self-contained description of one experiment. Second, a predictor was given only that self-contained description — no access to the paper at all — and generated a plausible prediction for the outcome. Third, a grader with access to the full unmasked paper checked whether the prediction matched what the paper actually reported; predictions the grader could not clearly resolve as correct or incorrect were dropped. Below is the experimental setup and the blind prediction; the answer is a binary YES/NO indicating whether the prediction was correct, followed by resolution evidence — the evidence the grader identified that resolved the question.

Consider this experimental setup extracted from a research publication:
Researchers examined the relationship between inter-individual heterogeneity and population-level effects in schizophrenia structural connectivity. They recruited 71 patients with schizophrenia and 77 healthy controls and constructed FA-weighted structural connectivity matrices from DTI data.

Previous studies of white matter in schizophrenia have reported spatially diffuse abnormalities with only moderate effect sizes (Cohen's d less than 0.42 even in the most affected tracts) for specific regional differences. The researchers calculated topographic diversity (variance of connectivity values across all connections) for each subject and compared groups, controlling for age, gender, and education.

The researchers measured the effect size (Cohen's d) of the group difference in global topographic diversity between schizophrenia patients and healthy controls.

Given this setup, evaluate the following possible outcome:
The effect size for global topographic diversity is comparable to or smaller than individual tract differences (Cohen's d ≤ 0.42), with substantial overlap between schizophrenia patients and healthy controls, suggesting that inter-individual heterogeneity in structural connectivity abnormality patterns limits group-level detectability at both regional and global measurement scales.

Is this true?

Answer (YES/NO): NO